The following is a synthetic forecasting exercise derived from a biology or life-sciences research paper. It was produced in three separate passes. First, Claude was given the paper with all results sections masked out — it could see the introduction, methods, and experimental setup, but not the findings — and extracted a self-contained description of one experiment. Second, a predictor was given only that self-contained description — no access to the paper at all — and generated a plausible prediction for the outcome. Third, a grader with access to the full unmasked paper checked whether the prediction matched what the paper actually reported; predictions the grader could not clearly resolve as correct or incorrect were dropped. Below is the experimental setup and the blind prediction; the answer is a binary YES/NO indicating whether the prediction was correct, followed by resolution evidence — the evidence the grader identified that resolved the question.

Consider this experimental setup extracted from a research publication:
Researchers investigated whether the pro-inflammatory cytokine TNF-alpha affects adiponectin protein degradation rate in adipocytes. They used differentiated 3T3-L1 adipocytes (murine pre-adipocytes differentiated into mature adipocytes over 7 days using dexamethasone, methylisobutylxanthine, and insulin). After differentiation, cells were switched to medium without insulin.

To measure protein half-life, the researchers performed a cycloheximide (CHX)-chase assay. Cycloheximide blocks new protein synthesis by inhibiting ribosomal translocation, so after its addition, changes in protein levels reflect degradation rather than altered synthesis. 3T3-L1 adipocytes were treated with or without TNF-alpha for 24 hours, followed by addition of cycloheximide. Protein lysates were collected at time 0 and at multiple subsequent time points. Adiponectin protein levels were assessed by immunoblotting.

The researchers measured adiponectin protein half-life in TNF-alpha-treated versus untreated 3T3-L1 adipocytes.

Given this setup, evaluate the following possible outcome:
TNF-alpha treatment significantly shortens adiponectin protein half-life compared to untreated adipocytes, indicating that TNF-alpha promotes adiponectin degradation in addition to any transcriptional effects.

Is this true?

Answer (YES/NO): YES